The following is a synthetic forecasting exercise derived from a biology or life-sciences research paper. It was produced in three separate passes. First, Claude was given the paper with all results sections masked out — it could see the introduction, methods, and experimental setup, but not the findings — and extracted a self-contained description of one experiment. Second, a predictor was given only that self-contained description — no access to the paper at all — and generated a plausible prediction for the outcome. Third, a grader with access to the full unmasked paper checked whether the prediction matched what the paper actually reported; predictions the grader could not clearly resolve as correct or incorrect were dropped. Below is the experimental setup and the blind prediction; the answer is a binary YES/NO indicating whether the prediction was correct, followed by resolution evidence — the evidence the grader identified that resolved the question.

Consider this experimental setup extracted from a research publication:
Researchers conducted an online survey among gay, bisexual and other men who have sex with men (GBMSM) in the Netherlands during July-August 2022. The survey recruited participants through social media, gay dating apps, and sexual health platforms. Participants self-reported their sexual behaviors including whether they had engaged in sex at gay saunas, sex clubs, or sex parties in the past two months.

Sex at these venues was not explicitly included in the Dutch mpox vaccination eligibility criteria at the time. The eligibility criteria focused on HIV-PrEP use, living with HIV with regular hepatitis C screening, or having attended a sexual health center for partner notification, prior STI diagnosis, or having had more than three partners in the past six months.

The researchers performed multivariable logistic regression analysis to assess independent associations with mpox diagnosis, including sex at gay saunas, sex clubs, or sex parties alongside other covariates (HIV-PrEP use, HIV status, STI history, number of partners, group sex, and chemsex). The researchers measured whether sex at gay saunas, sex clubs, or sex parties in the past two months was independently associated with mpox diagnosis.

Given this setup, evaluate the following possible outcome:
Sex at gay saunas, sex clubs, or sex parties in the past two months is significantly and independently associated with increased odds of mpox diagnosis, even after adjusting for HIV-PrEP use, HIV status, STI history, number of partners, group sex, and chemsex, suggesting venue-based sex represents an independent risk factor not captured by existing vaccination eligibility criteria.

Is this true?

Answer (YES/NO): YES